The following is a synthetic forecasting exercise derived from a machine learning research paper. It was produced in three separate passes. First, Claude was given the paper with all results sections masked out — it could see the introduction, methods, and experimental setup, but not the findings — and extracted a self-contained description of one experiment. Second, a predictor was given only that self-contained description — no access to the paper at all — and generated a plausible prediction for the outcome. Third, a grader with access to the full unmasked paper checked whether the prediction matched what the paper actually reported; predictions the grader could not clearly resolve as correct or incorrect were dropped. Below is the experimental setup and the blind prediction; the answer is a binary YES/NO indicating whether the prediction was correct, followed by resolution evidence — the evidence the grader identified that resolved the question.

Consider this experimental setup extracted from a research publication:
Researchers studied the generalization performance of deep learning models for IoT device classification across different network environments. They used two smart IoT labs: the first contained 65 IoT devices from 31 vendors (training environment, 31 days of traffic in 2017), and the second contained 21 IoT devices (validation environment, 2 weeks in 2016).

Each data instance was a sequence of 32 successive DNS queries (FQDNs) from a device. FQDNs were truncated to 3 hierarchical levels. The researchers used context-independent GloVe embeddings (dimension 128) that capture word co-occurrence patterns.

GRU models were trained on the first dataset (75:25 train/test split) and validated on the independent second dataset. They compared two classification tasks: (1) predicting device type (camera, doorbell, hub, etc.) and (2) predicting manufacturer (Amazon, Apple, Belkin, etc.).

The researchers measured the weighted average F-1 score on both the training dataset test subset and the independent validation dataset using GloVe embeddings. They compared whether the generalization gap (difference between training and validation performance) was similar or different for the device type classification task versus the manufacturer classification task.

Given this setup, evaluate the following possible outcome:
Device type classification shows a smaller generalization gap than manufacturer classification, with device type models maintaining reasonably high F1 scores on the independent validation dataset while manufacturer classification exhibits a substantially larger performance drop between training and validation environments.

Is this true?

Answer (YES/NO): NO